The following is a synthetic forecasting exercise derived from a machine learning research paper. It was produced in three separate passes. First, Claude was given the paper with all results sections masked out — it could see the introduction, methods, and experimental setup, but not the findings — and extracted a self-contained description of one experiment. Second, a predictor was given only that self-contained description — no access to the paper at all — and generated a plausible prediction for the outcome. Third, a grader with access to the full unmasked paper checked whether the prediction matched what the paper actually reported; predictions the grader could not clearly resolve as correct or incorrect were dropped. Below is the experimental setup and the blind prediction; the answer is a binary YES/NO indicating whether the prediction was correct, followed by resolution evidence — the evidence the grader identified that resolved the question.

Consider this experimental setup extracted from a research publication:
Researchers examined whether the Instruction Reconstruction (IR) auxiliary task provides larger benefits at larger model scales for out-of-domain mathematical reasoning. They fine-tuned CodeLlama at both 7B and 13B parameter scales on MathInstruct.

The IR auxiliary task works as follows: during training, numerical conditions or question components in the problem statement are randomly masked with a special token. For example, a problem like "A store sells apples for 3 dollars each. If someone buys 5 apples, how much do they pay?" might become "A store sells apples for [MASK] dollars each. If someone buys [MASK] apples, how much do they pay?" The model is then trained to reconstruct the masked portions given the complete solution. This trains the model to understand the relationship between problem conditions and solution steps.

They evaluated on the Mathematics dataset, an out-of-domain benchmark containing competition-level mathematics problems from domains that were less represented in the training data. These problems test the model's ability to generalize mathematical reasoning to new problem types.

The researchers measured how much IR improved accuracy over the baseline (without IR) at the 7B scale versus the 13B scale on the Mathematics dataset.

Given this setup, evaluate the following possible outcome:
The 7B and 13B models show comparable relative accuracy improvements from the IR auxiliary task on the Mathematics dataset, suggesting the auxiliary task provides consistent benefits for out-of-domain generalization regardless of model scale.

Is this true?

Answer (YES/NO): NO